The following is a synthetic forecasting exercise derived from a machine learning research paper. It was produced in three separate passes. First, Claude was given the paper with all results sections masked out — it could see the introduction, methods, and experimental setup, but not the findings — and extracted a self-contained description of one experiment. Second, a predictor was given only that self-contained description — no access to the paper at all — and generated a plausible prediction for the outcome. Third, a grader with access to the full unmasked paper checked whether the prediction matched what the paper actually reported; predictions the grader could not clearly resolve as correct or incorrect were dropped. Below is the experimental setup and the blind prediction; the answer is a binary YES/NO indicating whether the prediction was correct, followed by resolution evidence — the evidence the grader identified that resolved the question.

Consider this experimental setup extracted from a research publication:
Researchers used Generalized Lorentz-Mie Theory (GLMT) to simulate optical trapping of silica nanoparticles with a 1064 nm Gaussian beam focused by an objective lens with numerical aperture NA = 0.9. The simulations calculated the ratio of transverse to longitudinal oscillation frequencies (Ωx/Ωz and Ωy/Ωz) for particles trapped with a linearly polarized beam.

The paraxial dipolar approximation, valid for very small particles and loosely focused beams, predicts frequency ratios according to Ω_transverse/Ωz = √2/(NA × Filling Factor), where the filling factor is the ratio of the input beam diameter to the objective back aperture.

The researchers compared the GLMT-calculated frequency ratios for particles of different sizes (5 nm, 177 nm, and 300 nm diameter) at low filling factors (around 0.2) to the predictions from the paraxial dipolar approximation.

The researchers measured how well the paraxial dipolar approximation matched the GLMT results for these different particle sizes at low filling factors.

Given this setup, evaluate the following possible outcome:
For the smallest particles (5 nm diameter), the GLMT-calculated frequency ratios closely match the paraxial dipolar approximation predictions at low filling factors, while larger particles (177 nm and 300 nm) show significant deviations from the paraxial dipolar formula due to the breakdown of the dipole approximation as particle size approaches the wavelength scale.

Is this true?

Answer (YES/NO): YES